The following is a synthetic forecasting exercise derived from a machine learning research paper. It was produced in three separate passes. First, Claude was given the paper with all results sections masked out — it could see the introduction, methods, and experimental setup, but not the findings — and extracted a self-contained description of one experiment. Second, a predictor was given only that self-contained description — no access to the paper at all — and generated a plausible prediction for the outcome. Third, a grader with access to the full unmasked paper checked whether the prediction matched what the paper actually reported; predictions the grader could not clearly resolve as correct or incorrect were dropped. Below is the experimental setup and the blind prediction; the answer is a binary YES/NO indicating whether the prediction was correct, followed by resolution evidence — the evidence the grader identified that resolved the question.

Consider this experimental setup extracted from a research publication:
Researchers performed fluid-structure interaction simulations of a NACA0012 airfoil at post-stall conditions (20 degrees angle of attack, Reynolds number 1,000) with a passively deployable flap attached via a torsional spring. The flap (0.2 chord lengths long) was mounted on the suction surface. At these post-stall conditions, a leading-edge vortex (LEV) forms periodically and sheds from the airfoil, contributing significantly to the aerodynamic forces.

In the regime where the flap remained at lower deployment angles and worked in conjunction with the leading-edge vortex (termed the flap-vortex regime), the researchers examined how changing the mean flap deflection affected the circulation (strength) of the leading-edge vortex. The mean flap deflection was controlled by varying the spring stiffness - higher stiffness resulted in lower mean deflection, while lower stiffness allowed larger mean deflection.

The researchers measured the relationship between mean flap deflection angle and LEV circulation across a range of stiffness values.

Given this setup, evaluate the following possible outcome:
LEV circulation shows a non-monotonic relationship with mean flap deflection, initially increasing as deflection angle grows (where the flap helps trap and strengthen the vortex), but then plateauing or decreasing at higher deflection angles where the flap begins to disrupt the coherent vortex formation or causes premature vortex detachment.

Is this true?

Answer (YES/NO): NO